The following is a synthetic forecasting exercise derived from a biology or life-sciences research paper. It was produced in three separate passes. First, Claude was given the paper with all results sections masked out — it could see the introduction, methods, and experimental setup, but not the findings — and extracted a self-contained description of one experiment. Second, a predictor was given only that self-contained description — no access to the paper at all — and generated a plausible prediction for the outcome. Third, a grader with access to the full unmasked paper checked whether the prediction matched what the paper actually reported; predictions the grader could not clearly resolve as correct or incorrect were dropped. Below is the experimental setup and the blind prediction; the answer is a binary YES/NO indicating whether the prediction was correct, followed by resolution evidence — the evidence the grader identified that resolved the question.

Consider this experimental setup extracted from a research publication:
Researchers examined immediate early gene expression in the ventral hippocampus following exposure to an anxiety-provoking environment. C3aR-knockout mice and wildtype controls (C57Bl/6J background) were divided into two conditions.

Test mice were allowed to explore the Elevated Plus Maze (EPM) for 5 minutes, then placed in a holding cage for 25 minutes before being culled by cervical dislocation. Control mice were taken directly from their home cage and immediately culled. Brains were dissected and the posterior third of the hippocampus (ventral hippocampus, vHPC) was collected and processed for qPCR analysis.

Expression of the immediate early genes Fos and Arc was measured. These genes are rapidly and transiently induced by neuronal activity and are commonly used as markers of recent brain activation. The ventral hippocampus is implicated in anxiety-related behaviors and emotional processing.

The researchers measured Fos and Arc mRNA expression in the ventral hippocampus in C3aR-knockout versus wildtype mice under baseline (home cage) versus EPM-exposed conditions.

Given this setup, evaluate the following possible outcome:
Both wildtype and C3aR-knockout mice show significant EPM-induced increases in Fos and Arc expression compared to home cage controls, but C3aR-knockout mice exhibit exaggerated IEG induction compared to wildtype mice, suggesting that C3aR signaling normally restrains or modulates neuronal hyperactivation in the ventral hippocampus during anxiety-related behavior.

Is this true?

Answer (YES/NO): NO